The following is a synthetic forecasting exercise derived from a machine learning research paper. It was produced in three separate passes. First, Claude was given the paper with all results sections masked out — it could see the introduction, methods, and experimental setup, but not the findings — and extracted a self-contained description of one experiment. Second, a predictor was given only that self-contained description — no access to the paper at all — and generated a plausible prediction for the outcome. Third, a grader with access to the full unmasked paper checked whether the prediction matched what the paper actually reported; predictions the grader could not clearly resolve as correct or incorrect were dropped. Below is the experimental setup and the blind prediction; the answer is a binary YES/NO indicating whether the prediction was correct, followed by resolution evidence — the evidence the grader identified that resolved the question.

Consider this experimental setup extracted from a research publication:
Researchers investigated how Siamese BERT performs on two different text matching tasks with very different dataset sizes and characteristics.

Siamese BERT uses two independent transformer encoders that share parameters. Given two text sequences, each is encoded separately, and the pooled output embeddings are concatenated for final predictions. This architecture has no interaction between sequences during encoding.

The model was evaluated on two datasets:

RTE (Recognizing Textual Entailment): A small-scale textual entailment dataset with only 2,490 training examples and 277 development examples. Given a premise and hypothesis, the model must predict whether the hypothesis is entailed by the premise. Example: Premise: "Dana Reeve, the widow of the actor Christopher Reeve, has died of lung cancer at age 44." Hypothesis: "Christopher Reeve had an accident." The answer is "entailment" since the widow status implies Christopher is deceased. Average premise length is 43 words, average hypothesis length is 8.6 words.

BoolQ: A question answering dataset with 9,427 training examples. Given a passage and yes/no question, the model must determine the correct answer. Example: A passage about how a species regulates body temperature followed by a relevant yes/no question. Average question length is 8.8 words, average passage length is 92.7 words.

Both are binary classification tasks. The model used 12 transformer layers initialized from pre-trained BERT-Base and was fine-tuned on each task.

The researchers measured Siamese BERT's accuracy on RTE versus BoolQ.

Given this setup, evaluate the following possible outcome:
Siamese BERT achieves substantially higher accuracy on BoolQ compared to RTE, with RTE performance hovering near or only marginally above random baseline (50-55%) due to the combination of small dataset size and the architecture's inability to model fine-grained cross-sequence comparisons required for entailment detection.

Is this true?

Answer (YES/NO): YES